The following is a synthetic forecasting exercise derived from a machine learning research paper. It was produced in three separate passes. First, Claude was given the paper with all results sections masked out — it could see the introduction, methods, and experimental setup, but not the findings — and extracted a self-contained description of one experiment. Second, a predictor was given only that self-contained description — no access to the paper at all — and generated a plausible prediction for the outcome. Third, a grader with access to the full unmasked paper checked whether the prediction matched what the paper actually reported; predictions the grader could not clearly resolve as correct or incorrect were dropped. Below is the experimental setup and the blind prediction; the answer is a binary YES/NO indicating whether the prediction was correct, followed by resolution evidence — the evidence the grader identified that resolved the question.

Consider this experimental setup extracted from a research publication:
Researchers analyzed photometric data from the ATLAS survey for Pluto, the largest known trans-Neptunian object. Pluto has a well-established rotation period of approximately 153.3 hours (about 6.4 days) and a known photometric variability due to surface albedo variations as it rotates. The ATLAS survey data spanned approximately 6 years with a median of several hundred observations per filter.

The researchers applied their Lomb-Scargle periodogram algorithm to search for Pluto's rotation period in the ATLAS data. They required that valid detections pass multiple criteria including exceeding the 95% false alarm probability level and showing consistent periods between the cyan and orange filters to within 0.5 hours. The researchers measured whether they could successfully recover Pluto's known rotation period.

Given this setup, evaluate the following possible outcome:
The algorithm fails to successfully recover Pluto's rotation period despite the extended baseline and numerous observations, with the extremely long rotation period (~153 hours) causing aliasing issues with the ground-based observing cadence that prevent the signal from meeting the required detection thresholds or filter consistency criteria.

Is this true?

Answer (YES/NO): NO